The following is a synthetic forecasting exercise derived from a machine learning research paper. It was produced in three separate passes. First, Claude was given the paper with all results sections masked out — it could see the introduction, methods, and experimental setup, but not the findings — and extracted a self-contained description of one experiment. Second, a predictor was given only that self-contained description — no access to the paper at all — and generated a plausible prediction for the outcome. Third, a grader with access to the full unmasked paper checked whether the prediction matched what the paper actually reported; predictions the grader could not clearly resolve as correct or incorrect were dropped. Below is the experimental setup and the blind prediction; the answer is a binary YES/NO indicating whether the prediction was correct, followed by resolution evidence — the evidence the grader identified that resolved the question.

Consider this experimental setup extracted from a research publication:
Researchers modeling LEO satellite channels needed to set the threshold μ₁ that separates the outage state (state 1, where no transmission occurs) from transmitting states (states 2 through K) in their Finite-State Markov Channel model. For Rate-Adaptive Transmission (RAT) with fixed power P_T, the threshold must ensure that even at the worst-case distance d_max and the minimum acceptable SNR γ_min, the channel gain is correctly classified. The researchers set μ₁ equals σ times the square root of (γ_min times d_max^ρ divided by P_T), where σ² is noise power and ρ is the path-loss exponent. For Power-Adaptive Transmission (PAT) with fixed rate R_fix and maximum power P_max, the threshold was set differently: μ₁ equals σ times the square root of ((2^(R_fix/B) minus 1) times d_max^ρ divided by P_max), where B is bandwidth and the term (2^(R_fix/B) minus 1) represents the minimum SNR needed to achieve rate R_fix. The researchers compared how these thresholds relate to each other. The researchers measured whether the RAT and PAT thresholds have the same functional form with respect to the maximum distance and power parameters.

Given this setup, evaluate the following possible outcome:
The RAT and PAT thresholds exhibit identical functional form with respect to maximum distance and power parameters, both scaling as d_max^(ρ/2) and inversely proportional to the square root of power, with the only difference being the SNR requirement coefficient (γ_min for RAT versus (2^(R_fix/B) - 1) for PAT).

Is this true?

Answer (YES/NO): YES